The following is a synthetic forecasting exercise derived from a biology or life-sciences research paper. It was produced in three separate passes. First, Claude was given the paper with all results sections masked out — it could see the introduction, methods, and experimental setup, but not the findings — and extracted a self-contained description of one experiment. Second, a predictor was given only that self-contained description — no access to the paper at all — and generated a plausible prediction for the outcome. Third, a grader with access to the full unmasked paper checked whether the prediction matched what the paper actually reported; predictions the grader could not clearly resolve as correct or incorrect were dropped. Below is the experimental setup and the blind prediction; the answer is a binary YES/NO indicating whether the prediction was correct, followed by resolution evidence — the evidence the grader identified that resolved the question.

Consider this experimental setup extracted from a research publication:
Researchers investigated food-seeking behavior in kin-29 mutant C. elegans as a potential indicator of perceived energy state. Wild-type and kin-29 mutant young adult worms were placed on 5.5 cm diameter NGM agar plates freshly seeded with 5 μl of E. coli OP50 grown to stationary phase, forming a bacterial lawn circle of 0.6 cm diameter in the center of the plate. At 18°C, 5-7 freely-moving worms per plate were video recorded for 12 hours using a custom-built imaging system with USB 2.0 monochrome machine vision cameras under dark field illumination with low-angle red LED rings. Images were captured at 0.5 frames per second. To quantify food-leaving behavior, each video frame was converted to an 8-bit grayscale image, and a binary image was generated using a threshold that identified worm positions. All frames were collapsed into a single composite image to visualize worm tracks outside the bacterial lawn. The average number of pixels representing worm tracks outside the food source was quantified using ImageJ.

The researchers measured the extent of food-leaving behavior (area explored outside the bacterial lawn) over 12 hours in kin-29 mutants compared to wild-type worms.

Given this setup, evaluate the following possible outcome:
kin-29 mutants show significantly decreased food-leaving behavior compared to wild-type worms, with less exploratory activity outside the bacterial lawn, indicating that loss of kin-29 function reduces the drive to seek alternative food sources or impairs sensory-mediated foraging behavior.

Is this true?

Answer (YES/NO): NO